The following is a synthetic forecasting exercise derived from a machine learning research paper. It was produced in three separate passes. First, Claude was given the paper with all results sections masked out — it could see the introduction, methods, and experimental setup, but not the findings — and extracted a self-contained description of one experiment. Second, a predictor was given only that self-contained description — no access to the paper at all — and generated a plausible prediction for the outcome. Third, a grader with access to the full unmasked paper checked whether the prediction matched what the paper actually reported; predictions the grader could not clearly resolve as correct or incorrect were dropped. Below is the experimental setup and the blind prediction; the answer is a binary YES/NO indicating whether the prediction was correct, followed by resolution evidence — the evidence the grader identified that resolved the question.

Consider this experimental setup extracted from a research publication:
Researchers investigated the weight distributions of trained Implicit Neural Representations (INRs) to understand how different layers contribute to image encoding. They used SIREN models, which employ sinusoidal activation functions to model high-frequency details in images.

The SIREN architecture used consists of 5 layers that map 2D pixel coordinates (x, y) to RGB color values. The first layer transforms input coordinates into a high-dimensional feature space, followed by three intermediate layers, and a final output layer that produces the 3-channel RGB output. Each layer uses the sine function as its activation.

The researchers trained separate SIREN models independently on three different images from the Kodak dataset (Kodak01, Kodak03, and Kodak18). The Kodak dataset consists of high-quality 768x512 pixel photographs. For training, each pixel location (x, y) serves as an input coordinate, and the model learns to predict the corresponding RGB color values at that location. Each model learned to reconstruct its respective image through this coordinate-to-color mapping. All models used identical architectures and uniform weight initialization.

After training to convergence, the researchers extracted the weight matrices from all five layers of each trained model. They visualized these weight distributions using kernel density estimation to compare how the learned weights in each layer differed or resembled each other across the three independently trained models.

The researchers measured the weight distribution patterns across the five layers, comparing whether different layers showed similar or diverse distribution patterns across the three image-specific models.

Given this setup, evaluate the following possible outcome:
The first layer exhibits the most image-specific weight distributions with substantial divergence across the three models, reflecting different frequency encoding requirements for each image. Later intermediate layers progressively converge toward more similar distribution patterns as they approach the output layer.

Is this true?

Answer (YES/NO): NO